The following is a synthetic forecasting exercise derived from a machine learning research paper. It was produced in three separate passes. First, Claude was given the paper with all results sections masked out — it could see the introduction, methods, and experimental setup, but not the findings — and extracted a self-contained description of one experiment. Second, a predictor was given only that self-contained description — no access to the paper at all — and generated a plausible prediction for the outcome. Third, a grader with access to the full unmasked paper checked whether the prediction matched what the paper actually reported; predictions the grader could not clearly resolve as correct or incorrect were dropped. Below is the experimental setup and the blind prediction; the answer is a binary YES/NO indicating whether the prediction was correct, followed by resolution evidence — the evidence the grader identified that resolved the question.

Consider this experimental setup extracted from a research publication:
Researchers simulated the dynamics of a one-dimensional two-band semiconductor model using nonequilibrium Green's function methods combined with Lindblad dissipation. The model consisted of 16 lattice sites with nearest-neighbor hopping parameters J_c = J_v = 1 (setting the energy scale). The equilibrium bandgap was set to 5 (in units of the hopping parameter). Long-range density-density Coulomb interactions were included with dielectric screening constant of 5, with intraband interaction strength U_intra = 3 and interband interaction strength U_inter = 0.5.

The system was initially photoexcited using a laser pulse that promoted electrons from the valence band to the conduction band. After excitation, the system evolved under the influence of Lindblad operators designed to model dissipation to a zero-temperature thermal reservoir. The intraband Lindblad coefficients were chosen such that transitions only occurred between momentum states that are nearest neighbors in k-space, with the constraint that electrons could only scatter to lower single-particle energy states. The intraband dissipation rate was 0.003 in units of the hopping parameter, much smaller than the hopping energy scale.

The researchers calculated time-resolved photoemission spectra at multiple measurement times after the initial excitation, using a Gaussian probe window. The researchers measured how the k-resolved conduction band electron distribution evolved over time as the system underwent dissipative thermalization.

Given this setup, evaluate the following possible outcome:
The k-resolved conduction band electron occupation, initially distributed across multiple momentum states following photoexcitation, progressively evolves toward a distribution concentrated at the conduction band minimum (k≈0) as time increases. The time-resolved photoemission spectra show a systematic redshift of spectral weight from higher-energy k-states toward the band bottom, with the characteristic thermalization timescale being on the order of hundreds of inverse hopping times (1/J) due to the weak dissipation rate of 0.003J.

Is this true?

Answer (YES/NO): YES